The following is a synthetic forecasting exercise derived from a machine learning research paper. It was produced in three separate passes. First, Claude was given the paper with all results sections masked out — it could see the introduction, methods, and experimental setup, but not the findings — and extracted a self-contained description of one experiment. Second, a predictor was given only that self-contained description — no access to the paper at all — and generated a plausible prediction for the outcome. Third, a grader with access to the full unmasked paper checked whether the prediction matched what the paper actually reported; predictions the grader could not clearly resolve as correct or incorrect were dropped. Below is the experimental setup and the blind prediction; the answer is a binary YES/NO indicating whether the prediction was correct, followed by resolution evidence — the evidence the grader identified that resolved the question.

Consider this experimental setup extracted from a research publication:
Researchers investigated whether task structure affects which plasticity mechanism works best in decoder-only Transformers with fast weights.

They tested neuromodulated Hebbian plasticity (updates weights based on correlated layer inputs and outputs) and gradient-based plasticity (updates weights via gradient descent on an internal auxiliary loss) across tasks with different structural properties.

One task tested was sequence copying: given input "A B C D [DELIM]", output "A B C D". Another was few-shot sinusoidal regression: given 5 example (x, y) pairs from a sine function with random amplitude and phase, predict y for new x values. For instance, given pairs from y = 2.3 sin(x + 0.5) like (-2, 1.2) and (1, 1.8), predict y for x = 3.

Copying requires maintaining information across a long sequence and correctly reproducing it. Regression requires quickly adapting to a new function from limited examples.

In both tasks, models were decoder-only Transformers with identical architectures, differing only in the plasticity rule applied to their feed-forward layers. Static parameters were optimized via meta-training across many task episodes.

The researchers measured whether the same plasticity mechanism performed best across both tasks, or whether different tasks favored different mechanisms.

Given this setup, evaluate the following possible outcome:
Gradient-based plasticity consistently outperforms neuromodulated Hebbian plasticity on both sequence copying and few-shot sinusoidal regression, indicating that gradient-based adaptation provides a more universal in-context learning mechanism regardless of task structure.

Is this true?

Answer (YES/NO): NO